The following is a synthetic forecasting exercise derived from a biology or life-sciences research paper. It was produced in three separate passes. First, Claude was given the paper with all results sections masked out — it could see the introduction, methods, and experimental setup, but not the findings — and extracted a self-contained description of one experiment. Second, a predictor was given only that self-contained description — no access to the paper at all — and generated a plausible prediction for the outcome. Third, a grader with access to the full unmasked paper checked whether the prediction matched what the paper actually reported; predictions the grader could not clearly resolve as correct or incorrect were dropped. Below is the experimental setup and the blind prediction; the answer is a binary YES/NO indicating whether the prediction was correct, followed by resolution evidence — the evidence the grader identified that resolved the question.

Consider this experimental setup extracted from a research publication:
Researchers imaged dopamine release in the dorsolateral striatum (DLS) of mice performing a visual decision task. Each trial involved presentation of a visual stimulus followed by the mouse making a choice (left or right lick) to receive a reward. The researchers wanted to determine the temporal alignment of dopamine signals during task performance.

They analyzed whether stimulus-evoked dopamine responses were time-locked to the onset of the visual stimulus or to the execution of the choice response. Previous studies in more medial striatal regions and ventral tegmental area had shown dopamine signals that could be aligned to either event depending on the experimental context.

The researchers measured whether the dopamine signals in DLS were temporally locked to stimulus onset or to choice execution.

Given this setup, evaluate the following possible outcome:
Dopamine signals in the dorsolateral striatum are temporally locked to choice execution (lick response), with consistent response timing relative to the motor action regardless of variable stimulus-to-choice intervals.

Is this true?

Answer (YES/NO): NO